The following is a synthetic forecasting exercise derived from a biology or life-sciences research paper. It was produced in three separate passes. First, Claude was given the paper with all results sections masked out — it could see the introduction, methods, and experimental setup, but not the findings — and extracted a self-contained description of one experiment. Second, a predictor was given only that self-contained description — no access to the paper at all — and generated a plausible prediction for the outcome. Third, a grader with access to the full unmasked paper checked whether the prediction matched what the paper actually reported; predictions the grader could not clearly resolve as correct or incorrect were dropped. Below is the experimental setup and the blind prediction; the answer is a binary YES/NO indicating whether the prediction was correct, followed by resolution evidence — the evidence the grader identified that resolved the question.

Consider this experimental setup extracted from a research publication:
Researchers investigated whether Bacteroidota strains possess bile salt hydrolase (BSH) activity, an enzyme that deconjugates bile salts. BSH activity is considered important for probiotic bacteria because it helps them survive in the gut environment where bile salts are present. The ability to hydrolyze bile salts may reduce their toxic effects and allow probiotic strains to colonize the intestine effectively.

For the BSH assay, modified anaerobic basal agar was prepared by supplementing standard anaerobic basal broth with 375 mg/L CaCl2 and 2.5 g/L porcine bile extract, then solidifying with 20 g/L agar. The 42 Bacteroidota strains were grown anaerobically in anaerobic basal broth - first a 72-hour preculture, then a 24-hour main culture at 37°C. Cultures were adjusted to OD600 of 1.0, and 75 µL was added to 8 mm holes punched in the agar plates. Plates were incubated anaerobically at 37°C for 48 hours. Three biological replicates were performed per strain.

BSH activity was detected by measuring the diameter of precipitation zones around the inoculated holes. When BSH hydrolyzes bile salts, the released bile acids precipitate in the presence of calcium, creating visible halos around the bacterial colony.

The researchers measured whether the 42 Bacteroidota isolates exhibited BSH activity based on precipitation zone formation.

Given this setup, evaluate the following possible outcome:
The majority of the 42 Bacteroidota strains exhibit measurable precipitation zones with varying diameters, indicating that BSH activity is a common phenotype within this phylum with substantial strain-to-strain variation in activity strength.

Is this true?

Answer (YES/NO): YES